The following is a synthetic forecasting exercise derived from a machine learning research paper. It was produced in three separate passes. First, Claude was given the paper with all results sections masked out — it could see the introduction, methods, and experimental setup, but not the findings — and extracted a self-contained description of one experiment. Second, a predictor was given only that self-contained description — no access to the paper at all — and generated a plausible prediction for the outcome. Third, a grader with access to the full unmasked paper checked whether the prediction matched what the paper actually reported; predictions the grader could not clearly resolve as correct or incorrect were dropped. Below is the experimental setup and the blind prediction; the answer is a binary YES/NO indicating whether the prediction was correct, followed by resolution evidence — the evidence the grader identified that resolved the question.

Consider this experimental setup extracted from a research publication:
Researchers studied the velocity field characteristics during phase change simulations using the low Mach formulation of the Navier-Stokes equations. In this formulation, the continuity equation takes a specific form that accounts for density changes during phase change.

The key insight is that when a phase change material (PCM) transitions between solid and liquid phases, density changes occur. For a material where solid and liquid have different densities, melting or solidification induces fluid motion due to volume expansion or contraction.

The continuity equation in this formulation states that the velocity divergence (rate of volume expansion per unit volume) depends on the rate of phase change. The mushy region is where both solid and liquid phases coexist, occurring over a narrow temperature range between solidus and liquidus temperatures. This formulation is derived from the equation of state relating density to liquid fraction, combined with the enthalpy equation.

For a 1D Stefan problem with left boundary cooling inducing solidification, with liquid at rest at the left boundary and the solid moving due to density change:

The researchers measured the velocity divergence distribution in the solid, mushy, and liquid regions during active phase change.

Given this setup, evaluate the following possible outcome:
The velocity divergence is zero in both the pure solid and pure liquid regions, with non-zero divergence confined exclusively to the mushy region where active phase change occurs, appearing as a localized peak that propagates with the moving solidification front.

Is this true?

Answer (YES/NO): YES